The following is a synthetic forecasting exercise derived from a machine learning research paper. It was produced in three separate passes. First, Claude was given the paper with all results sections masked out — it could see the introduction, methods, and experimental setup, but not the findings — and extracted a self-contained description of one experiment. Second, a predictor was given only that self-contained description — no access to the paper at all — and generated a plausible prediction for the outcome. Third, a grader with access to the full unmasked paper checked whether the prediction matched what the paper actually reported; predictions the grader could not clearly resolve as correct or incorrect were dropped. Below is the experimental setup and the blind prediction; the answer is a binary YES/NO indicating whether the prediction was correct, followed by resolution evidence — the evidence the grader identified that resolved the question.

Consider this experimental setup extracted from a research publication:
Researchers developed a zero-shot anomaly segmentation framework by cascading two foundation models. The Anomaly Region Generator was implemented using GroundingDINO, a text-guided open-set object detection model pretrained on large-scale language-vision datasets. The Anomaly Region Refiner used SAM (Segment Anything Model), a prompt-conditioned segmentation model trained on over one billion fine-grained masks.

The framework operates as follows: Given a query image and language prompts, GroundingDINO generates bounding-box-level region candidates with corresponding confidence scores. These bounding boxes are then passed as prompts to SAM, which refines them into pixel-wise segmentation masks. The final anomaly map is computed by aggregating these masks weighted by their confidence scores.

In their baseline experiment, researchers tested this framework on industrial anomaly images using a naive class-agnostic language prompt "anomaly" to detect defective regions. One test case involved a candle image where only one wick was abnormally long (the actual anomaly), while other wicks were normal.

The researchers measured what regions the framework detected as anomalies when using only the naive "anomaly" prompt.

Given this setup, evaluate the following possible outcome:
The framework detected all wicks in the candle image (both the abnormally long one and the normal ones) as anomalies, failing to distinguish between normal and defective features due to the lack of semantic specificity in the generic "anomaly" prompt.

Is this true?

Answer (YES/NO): YES